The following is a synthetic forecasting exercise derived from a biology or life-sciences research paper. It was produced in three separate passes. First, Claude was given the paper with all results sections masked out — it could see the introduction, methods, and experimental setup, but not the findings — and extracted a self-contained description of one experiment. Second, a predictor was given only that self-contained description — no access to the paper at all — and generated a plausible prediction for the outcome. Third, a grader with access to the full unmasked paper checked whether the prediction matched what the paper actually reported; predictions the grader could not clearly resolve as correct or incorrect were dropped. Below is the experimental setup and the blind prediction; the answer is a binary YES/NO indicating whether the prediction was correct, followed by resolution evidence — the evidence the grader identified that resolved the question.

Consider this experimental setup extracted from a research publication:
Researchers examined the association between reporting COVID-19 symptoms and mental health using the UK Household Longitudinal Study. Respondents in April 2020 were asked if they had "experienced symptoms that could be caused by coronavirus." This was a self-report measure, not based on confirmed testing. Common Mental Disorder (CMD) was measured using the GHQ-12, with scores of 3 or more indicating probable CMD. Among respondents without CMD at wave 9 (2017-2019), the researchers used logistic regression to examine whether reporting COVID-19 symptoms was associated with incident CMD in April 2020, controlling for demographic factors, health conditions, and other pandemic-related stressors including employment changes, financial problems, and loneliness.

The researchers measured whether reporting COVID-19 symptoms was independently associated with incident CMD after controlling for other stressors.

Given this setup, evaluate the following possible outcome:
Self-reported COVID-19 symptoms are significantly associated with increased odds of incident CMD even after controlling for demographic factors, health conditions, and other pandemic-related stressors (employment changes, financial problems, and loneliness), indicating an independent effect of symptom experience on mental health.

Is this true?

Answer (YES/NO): NO